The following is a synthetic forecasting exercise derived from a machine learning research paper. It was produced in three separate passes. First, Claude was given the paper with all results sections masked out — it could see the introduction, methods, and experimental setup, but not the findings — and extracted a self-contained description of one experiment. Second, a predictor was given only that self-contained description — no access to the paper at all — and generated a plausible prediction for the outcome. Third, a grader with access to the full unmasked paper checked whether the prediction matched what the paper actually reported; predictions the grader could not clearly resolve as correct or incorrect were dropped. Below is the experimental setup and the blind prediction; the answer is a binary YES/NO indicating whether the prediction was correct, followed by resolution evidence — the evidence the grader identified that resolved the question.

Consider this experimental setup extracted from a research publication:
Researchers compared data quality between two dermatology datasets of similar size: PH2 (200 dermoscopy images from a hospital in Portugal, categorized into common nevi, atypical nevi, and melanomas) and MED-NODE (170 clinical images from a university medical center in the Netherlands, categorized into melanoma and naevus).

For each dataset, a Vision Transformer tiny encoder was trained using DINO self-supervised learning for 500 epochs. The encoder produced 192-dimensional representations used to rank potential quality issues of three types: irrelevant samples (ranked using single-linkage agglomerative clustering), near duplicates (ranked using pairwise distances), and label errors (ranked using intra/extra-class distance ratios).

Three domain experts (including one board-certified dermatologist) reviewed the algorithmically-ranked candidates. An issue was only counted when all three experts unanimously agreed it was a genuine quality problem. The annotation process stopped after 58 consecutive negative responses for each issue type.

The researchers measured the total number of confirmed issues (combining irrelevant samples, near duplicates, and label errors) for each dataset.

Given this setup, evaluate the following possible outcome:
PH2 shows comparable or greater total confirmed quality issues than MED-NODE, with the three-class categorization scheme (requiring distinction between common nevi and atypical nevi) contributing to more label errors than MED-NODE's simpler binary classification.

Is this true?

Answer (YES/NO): NO